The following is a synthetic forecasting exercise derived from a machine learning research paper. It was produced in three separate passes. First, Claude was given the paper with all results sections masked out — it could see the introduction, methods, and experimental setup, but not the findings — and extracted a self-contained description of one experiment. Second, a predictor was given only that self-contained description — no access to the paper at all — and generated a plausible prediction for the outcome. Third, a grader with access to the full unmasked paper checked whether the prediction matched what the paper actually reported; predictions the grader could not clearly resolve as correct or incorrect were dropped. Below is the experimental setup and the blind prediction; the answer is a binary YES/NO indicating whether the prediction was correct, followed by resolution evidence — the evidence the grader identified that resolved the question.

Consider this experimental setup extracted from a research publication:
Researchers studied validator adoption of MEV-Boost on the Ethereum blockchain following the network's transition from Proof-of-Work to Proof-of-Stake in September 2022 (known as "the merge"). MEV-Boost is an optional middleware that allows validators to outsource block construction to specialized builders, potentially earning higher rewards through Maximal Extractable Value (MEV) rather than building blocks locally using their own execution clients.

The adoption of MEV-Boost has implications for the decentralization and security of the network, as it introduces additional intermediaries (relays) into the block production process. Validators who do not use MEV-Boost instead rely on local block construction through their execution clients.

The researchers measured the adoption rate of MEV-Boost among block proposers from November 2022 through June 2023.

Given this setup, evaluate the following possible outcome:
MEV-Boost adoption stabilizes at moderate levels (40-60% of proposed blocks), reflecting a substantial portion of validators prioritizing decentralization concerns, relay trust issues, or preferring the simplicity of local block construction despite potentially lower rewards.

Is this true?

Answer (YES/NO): NO